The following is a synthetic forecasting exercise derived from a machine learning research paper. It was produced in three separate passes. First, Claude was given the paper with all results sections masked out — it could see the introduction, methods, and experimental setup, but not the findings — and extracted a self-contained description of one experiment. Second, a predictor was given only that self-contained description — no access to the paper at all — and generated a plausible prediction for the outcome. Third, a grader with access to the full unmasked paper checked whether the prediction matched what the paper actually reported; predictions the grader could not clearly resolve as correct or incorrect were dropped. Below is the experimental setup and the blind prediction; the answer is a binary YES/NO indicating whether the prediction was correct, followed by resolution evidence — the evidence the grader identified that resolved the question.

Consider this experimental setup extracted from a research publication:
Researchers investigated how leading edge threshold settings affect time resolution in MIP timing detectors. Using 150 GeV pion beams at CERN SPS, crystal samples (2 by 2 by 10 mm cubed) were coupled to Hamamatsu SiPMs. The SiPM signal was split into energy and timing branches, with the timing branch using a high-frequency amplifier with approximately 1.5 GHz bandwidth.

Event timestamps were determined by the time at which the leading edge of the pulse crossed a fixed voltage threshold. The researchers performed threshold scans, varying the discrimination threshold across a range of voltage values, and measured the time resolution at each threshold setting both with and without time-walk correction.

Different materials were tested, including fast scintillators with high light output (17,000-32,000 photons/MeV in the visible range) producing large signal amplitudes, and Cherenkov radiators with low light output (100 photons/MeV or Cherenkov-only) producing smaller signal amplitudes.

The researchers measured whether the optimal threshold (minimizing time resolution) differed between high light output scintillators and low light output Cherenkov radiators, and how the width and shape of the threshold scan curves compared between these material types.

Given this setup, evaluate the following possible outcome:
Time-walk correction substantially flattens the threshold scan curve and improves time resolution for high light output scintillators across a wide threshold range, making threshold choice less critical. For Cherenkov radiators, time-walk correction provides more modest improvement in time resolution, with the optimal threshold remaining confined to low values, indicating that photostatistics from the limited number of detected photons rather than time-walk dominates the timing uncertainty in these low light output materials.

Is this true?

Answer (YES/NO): NO